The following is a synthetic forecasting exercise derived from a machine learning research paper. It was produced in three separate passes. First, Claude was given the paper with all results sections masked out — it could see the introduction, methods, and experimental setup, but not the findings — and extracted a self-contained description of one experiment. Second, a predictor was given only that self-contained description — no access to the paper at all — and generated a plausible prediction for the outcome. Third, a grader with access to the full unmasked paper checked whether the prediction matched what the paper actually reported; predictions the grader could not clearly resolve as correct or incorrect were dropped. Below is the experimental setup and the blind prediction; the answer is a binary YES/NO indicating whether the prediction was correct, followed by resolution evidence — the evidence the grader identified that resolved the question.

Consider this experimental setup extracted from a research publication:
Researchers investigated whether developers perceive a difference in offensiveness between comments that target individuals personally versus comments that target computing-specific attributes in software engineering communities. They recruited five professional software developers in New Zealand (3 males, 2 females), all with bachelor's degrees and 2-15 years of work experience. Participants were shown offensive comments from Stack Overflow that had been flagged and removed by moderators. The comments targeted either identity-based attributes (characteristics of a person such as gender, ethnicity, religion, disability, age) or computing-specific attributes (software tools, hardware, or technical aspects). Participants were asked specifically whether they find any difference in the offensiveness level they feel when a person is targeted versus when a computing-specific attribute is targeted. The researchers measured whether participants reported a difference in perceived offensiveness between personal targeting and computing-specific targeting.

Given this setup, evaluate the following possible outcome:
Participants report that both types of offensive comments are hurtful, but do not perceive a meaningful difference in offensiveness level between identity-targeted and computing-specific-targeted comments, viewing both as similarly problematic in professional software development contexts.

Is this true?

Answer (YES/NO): NO